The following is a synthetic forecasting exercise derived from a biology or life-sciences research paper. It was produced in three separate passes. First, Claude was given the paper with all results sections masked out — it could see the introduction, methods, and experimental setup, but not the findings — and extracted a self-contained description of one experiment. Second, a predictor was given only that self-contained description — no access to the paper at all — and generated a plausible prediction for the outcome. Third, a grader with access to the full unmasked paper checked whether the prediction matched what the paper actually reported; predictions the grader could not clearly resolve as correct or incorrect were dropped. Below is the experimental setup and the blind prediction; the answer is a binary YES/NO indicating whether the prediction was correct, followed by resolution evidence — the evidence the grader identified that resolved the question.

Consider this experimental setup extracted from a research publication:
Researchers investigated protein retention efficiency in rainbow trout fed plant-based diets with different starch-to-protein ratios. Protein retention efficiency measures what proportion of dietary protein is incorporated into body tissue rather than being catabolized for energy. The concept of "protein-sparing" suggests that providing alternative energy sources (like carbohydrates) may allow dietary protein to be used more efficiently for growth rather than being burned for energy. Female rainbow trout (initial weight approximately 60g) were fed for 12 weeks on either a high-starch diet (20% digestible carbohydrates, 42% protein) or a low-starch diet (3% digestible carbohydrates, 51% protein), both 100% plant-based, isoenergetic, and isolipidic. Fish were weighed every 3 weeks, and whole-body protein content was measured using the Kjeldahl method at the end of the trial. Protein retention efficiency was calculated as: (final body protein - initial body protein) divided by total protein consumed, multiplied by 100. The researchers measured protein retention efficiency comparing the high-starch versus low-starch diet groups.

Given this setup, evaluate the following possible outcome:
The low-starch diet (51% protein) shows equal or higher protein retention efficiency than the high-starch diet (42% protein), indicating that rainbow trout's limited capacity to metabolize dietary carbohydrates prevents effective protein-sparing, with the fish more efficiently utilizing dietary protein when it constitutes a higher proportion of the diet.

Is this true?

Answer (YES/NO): NO